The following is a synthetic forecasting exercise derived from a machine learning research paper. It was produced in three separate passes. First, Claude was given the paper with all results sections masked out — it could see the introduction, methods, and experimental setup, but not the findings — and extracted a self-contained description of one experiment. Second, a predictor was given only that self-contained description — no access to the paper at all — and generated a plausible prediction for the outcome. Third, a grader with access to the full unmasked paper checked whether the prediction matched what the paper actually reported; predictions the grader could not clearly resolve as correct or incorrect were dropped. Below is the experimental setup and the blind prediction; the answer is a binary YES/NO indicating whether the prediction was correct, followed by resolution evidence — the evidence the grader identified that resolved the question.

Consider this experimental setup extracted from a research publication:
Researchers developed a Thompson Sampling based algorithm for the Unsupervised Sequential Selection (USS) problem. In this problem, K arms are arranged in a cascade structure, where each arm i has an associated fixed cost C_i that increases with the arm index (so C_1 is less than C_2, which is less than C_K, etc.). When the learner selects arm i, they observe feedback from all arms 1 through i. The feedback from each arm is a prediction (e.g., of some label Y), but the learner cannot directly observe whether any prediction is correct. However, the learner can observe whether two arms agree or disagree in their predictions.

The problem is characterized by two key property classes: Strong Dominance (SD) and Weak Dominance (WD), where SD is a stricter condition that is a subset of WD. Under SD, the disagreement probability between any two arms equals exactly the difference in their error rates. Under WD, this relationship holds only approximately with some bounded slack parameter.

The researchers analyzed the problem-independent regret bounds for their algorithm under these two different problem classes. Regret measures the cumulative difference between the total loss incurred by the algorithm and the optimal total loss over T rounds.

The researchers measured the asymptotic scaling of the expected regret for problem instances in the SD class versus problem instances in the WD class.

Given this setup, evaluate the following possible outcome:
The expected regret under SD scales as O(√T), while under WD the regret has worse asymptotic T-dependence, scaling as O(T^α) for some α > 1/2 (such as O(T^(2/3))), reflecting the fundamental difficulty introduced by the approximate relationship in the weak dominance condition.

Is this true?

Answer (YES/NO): YES